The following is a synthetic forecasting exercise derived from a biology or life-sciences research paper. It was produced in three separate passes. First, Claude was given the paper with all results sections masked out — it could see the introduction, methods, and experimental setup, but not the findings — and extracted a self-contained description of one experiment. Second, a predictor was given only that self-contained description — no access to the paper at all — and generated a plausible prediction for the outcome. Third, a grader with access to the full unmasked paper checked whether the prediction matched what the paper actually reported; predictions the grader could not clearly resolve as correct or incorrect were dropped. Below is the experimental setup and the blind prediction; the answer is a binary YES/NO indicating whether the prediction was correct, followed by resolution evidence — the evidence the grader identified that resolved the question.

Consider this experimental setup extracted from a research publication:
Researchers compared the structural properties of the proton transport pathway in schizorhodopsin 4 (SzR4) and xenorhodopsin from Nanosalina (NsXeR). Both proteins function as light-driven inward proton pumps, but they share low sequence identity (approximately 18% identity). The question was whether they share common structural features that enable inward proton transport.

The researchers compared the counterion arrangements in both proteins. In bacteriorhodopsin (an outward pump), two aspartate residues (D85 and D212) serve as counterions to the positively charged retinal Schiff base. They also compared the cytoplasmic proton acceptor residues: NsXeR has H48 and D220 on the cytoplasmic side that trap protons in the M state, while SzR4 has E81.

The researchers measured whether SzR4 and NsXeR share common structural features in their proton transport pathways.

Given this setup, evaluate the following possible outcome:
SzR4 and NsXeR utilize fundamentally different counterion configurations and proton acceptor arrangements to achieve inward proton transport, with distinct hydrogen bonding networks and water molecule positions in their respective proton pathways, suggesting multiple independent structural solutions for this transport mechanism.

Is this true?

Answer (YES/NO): NO